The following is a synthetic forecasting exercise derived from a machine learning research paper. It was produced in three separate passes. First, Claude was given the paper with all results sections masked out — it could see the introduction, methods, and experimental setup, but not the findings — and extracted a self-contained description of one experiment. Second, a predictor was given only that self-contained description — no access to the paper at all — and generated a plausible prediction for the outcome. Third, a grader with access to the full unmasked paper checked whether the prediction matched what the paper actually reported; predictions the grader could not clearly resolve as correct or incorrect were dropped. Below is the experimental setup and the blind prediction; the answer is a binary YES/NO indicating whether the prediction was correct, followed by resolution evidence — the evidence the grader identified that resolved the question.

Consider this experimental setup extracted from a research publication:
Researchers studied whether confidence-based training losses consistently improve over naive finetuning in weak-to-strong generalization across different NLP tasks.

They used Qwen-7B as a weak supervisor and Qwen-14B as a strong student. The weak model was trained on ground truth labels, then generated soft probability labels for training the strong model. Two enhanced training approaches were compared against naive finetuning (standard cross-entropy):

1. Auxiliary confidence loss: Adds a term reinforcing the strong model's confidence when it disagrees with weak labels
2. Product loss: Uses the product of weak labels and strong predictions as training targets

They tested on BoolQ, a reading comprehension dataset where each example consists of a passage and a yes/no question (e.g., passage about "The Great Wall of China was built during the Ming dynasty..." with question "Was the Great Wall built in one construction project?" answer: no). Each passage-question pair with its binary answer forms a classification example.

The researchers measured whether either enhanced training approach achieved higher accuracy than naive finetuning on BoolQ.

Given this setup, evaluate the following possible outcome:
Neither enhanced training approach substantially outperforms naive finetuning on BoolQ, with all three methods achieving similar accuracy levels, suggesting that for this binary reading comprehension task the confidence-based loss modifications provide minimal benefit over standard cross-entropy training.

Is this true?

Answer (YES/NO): YES